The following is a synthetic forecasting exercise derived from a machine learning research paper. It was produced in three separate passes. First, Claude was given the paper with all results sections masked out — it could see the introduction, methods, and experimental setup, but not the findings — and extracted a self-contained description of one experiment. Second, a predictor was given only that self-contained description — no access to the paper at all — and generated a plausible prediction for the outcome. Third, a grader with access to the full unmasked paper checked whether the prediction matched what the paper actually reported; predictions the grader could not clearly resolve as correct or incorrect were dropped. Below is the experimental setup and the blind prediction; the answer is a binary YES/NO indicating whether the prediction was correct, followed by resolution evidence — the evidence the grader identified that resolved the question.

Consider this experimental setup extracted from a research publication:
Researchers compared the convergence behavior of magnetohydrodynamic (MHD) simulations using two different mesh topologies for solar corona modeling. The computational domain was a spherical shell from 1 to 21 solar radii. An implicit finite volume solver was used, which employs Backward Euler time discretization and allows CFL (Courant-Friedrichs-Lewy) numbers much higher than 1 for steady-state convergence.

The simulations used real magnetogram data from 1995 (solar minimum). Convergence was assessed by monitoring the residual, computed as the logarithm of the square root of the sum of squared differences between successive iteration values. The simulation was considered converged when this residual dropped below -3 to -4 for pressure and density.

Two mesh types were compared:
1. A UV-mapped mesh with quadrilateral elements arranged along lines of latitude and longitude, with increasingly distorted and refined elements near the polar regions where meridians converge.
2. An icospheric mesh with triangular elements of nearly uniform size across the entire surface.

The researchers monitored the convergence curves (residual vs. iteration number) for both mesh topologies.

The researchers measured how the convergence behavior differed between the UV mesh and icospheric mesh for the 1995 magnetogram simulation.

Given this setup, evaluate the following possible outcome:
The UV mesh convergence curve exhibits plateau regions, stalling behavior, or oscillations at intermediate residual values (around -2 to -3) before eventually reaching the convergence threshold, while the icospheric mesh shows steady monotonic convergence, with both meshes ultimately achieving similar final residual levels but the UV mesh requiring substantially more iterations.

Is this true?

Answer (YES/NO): NO